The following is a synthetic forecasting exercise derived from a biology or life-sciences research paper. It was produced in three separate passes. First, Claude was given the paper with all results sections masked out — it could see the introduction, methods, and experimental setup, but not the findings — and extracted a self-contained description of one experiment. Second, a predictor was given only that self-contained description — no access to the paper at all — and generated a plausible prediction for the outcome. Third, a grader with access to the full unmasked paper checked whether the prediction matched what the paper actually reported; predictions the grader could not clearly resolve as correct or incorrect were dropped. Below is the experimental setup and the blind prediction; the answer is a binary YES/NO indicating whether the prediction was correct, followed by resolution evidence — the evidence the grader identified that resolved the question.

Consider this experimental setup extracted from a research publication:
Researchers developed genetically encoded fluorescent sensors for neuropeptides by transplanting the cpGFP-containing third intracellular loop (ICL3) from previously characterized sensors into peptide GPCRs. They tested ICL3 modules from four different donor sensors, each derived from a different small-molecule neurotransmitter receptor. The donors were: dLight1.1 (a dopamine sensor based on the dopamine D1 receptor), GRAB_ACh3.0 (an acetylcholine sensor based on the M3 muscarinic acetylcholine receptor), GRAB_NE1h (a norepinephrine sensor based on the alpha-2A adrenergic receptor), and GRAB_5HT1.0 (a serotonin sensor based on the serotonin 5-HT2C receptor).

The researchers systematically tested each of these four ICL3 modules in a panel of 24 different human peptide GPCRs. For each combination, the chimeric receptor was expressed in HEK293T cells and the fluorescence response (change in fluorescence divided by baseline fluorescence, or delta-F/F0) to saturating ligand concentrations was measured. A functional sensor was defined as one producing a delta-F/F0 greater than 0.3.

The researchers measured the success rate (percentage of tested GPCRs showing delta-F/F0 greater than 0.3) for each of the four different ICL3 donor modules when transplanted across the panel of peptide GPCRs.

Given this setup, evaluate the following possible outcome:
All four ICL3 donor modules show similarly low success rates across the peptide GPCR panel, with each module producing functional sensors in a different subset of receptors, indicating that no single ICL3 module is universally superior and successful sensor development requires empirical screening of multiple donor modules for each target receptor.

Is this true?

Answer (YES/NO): NO